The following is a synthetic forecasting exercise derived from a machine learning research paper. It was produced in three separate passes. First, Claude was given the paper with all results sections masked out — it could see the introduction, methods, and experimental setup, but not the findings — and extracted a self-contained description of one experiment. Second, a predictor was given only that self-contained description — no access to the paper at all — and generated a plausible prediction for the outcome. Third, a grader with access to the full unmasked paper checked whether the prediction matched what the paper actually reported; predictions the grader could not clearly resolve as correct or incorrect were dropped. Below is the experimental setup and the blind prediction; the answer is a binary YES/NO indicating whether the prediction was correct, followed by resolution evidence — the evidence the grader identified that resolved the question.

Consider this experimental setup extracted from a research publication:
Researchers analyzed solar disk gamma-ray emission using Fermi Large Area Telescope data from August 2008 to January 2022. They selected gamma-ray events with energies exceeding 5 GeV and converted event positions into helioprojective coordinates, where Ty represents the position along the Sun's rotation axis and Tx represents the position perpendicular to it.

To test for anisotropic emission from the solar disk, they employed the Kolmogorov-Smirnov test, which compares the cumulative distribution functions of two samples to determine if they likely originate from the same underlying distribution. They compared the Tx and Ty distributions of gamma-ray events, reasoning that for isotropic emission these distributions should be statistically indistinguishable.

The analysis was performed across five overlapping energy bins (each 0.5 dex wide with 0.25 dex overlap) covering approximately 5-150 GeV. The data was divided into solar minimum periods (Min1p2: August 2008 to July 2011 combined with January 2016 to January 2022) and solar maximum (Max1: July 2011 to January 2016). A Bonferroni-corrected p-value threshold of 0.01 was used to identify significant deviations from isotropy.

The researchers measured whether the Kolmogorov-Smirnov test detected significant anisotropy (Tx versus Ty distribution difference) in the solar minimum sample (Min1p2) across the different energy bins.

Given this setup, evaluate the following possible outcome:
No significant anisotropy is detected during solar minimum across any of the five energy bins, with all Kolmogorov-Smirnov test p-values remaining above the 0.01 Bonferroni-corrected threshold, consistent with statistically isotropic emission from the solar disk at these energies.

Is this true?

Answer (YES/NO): NO